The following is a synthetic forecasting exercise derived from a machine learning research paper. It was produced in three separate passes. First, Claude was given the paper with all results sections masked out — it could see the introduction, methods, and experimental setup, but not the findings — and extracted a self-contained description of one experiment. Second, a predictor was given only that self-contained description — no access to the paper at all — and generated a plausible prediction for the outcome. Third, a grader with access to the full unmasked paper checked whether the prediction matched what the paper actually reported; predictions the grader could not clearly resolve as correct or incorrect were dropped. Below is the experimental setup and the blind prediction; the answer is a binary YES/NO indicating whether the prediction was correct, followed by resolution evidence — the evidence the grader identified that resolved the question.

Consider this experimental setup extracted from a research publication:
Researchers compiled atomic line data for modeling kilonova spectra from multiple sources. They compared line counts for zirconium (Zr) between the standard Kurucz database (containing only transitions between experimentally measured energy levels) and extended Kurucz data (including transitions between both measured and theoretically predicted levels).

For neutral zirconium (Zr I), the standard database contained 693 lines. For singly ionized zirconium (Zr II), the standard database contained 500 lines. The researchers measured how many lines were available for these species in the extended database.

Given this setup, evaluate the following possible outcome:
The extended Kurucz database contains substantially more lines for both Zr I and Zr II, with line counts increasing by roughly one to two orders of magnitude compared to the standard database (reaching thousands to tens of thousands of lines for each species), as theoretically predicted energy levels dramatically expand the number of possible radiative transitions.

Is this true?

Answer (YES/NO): NO